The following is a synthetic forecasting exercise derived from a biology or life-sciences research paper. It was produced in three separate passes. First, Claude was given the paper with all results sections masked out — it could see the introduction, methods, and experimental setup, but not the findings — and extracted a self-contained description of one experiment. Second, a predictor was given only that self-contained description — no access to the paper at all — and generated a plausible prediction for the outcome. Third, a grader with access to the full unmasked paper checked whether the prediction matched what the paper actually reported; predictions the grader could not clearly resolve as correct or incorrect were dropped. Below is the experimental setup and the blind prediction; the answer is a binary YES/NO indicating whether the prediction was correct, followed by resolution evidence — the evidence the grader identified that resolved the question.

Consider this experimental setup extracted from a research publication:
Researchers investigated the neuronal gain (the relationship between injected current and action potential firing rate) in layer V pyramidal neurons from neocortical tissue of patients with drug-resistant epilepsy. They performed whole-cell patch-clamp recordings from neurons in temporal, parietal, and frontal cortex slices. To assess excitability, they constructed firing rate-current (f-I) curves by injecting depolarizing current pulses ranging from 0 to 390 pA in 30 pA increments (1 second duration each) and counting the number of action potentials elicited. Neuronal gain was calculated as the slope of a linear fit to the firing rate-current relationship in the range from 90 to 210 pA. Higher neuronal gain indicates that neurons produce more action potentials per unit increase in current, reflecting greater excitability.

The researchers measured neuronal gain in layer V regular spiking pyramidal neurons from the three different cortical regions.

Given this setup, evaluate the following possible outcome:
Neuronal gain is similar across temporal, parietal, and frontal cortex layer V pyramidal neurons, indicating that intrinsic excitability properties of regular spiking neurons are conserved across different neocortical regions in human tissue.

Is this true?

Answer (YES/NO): NO